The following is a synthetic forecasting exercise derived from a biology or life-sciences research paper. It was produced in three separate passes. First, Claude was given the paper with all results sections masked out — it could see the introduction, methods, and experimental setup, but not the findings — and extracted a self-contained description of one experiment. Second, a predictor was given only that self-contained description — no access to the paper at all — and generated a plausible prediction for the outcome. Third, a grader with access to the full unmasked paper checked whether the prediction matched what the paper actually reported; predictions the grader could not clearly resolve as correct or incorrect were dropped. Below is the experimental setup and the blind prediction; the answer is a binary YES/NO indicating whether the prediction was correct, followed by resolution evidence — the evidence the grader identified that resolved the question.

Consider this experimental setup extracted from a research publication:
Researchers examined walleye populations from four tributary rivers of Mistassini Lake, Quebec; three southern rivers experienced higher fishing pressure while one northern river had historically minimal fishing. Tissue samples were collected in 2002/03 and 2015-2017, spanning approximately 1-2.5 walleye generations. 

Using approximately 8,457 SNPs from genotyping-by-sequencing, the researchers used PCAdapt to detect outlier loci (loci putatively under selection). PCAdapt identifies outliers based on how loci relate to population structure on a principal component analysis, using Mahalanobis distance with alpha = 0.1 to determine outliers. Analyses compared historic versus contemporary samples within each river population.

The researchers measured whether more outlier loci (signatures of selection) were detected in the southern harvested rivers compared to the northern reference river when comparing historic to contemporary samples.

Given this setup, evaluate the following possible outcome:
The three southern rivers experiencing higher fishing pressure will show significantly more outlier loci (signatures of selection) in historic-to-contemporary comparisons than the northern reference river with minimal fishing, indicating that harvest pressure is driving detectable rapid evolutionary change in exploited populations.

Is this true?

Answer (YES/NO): YES